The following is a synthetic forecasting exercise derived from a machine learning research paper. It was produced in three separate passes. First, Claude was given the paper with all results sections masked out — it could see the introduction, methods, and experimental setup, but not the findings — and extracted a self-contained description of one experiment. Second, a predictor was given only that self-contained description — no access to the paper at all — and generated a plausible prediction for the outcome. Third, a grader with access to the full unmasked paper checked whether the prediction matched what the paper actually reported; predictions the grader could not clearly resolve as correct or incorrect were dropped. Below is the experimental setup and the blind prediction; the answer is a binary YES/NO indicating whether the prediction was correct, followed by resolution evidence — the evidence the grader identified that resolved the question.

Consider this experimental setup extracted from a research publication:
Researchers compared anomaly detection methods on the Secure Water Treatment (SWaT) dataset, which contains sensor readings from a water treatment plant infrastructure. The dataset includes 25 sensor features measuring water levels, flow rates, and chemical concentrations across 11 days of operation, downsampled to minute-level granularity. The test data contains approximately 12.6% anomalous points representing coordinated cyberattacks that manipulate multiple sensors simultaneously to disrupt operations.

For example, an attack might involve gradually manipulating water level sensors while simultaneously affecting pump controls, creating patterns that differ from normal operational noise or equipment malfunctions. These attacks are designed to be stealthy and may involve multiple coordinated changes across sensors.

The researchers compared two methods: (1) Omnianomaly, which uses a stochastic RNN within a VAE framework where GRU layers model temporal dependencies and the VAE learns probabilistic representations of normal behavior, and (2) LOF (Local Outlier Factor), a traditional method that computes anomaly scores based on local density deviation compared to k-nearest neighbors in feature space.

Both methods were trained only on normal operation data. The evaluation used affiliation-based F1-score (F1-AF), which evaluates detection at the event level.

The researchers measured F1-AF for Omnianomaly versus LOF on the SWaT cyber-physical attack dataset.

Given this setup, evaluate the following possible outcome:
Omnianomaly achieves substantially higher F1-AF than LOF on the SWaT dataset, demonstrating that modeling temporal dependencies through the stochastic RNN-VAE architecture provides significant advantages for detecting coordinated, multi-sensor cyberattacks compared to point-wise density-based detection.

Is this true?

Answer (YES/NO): YES